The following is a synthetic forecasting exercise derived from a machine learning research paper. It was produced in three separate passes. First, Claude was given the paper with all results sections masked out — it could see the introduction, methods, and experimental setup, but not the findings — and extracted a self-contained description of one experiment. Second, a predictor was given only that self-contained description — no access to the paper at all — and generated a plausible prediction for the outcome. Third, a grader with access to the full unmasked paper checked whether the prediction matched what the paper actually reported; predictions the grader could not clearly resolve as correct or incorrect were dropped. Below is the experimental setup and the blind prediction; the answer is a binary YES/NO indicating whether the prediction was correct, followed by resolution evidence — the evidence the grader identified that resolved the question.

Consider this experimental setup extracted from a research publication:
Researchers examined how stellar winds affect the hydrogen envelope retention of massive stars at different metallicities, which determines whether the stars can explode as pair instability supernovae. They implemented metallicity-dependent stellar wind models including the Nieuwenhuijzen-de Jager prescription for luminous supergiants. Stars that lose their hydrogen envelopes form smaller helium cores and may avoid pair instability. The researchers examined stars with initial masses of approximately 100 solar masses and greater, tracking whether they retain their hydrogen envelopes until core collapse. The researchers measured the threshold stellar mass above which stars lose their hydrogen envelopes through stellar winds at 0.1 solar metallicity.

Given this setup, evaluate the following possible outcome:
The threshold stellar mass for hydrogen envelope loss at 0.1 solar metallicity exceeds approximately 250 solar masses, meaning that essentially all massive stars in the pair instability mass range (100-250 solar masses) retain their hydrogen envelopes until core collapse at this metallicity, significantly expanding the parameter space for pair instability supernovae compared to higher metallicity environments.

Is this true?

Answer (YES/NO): NO